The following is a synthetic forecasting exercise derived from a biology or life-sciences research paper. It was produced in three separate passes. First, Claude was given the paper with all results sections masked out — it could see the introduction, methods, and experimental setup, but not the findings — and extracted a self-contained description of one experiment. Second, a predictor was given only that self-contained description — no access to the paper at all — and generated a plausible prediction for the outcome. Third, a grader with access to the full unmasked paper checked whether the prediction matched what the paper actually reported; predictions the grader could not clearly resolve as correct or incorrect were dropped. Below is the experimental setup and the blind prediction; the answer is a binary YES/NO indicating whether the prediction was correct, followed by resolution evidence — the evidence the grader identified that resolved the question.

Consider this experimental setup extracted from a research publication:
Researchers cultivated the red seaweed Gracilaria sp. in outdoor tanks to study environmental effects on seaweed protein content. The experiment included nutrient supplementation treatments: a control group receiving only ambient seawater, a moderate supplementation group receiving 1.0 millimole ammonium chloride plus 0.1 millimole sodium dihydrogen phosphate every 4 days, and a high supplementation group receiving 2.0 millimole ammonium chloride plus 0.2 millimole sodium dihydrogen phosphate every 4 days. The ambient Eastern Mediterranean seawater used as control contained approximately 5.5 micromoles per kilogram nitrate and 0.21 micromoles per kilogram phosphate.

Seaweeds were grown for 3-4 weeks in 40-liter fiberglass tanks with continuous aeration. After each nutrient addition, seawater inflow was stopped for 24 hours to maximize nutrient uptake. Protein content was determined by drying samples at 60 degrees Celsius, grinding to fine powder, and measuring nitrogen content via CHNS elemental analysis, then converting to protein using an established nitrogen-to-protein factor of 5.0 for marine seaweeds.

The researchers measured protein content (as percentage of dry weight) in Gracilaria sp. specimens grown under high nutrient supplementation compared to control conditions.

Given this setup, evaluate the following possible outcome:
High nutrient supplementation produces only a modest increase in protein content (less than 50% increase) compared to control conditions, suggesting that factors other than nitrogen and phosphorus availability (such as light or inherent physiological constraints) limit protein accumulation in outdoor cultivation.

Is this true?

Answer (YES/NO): NO